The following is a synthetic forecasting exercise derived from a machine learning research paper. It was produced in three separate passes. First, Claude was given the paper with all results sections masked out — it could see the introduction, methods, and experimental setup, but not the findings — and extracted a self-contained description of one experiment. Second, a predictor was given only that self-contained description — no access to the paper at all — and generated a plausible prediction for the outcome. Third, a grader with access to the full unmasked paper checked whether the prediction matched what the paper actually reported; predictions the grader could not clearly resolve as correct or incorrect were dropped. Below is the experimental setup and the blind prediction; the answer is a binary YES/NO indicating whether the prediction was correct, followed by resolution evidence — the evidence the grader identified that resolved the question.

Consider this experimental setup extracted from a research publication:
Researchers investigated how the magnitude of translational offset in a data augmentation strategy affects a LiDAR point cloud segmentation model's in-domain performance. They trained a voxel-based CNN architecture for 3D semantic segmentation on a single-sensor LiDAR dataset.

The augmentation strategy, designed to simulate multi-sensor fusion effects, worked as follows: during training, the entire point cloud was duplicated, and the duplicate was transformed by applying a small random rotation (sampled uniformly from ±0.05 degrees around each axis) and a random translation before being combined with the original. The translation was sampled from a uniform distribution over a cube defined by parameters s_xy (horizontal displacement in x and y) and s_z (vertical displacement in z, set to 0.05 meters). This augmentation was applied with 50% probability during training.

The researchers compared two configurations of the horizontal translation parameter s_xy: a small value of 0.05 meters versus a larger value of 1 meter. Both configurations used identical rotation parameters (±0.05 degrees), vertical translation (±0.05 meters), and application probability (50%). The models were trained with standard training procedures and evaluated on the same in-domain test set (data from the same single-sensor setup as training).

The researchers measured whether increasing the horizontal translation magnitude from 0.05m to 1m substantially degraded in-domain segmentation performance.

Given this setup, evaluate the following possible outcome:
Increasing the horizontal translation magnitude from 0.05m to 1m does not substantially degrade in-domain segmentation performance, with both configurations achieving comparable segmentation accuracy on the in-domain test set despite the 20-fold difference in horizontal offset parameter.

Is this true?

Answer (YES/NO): YES